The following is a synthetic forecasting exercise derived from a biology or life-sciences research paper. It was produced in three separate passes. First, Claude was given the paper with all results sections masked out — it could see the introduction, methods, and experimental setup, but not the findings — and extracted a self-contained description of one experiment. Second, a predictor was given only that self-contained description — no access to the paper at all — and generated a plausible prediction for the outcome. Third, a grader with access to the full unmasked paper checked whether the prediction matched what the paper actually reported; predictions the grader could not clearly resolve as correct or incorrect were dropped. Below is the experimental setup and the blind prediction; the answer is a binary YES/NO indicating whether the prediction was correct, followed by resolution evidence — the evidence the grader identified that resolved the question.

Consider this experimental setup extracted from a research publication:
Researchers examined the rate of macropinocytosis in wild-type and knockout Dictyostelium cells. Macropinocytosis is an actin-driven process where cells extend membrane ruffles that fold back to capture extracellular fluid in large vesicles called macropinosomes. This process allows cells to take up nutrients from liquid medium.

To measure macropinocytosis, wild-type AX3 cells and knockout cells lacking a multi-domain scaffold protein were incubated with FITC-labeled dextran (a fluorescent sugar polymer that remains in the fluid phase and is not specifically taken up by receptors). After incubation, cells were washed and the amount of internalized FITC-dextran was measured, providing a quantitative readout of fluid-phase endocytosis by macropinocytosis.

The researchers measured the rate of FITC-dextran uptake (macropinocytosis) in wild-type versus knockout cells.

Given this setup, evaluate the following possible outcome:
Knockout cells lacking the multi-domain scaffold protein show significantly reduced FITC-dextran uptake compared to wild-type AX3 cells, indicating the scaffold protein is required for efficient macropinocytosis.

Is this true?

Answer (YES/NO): NO